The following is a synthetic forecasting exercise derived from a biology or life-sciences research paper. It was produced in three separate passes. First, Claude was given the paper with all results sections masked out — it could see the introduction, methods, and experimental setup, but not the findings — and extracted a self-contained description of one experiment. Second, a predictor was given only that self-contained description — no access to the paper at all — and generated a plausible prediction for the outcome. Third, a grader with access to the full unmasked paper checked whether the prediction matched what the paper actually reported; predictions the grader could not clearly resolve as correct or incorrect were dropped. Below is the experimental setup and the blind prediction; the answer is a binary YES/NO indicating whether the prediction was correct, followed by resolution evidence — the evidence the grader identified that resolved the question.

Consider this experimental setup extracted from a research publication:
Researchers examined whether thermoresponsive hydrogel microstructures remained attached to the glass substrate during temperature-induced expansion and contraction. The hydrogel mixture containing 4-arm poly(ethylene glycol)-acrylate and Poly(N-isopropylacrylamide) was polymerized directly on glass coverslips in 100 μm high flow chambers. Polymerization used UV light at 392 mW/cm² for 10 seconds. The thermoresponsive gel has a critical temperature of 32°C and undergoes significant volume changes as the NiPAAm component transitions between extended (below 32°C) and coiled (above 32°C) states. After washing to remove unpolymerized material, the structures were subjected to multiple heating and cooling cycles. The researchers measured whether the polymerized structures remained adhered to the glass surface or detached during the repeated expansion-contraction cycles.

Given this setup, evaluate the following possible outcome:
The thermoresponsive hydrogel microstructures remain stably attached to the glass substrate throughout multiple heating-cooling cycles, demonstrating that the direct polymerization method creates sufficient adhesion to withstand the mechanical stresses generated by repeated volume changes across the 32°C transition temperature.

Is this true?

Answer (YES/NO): YES